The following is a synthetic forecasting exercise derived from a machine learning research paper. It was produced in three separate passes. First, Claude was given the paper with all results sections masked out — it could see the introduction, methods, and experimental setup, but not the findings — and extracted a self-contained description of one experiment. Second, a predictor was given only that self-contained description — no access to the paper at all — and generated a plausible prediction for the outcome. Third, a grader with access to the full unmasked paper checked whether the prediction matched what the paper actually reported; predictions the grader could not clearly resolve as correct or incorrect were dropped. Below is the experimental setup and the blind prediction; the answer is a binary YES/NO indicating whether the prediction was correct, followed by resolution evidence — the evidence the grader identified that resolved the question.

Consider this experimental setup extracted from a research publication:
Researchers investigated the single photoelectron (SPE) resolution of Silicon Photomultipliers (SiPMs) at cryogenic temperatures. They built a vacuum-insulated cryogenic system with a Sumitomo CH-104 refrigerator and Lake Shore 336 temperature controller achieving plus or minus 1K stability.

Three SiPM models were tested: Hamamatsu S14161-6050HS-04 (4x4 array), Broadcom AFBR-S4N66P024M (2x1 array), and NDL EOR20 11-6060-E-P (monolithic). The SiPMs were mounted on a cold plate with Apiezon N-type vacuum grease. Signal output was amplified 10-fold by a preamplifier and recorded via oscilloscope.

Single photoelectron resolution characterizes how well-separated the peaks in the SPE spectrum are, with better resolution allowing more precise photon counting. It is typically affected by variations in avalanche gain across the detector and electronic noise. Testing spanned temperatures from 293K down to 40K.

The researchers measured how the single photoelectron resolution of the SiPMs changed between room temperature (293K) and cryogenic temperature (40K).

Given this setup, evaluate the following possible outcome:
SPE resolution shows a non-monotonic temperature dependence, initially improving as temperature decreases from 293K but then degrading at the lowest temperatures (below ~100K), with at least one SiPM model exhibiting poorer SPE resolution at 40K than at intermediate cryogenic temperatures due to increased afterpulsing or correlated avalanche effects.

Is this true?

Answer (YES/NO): NO